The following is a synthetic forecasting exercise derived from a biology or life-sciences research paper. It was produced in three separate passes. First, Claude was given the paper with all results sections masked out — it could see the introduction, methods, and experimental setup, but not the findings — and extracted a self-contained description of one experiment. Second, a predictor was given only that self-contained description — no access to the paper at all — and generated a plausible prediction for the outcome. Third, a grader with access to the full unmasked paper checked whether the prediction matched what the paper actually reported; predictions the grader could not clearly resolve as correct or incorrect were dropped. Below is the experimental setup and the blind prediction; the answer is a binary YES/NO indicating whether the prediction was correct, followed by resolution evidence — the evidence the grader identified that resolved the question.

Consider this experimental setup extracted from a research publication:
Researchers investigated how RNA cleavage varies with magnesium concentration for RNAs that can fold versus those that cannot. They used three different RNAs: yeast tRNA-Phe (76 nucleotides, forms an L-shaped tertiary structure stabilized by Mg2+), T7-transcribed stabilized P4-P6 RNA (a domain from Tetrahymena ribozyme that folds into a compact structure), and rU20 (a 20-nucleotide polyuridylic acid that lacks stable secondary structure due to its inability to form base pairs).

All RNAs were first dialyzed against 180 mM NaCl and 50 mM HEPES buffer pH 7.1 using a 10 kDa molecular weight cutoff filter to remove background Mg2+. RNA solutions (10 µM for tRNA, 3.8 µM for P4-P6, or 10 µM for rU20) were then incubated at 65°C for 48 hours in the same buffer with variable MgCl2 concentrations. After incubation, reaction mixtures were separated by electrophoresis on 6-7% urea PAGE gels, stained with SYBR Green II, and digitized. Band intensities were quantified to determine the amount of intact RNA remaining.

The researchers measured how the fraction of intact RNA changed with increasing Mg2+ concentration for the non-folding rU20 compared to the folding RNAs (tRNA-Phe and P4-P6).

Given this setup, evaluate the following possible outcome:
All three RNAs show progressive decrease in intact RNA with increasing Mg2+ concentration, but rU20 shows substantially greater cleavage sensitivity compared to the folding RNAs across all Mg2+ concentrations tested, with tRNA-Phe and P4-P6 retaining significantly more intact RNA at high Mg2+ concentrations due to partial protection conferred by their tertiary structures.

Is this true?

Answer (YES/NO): NO